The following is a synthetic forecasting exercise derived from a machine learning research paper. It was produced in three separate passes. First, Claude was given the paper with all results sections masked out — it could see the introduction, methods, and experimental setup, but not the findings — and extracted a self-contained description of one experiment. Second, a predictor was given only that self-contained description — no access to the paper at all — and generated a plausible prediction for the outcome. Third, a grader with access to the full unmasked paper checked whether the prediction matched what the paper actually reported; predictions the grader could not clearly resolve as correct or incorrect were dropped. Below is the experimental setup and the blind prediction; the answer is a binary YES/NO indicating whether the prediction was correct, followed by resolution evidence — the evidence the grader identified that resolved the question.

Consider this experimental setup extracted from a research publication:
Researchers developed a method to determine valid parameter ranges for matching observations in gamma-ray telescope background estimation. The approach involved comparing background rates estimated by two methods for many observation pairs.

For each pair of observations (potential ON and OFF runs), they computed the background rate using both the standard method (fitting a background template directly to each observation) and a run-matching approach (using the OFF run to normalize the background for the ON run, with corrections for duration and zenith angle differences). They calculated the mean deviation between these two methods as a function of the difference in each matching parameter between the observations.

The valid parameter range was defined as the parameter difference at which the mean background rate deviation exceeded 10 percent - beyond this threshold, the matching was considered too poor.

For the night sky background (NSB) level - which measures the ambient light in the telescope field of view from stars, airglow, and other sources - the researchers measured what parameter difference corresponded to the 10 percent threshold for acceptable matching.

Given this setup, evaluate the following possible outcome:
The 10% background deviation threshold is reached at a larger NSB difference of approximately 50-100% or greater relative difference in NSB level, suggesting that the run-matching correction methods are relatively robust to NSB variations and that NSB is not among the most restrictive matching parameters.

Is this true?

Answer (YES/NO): YES